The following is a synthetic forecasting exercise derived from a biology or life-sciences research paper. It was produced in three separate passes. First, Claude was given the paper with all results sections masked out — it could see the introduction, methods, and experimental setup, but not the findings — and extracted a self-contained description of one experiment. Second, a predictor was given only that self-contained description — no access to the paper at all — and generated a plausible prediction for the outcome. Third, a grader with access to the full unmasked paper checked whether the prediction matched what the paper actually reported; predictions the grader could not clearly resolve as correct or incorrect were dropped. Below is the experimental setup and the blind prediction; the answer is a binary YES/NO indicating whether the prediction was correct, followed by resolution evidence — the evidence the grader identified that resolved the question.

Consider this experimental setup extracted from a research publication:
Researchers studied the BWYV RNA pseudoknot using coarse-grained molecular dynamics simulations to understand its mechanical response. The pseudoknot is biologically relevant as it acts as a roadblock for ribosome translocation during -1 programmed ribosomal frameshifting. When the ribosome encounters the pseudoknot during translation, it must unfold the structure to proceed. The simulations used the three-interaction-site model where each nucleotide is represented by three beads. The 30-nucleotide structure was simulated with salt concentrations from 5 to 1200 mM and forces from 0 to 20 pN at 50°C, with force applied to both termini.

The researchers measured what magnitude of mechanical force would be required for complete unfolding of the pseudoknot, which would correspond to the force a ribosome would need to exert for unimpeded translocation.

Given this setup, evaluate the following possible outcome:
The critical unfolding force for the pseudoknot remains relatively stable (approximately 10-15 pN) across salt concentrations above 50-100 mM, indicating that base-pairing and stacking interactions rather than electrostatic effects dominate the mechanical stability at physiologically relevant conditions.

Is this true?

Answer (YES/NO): NO